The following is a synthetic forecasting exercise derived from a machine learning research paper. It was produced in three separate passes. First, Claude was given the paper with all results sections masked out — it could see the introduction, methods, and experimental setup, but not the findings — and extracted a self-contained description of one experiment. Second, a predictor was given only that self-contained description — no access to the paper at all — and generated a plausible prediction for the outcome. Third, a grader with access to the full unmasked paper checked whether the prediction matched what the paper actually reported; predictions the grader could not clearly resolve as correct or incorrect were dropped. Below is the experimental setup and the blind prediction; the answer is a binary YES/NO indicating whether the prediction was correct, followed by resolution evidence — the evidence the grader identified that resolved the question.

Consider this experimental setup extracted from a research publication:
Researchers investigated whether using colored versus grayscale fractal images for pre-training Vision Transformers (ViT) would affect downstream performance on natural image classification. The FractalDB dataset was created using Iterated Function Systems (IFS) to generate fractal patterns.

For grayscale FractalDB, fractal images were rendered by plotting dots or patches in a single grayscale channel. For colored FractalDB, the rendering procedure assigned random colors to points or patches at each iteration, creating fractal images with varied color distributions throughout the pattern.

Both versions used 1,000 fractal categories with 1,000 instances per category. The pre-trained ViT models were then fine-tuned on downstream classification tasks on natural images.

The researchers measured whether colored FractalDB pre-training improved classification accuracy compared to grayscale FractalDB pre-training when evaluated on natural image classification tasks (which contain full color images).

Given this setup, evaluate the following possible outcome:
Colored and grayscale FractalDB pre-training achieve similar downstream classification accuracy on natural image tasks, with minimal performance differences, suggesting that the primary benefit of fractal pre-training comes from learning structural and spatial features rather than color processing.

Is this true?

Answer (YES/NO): YES